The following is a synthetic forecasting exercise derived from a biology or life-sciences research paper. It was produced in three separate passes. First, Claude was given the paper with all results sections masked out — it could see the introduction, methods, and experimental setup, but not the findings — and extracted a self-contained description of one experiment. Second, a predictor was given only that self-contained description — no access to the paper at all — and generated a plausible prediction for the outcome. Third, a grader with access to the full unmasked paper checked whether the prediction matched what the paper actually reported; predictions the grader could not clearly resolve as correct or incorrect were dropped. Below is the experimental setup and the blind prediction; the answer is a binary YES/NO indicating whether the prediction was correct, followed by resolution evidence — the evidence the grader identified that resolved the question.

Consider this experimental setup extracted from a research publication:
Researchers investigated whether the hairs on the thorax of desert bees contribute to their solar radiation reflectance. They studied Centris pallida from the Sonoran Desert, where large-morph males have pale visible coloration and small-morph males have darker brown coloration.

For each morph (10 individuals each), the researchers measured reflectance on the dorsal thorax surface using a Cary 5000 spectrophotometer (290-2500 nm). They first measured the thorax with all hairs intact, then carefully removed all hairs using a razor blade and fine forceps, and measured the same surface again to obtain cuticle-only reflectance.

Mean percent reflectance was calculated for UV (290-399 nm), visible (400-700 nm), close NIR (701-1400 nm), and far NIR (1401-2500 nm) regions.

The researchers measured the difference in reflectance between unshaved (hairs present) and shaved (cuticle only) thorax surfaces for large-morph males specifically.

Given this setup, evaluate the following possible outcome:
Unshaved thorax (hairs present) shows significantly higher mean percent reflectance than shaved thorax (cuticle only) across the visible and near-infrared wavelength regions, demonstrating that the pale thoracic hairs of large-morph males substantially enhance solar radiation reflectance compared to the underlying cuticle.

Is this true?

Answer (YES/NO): YES